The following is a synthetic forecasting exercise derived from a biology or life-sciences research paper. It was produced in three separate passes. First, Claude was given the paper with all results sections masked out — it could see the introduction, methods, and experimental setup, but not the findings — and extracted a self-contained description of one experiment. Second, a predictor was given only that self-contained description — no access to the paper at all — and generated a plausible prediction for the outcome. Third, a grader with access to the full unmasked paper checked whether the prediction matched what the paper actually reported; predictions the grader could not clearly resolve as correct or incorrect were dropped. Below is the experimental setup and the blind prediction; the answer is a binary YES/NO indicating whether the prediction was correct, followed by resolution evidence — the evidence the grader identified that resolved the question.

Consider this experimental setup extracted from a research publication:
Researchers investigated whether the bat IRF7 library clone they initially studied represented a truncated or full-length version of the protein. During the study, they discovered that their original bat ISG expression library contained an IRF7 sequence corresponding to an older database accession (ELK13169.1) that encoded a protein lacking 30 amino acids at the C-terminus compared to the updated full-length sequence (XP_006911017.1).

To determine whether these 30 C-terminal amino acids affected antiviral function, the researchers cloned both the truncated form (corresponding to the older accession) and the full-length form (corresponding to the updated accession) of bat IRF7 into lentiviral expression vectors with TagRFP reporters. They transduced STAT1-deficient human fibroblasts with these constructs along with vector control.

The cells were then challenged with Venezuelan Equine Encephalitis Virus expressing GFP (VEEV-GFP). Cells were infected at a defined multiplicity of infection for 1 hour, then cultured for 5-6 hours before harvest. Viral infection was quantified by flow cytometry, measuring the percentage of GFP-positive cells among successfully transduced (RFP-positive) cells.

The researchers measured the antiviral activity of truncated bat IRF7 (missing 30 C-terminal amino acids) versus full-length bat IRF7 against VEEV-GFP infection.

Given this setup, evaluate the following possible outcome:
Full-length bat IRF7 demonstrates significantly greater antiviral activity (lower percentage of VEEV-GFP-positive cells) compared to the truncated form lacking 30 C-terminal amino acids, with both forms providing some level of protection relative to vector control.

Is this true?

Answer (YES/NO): NO